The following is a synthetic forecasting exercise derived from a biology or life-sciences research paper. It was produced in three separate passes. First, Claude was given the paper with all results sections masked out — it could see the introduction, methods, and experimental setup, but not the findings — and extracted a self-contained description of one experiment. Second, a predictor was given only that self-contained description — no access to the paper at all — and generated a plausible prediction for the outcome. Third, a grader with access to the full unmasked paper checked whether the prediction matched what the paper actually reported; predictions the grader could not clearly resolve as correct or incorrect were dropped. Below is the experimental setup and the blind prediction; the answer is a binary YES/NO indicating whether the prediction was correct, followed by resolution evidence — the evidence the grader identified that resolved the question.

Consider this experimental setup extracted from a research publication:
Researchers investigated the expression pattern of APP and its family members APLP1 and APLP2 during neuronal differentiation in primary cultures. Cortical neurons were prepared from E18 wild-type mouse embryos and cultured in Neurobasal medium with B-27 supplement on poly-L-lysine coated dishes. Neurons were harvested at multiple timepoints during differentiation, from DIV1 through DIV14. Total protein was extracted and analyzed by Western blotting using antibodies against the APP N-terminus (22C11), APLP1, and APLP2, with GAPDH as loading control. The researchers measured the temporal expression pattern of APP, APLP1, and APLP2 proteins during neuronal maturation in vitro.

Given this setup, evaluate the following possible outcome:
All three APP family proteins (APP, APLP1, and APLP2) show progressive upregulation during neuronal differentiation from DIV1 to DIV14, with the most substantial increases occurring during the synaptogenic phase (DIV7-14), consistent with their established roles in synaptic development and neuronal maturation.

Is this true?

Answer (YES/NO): NO